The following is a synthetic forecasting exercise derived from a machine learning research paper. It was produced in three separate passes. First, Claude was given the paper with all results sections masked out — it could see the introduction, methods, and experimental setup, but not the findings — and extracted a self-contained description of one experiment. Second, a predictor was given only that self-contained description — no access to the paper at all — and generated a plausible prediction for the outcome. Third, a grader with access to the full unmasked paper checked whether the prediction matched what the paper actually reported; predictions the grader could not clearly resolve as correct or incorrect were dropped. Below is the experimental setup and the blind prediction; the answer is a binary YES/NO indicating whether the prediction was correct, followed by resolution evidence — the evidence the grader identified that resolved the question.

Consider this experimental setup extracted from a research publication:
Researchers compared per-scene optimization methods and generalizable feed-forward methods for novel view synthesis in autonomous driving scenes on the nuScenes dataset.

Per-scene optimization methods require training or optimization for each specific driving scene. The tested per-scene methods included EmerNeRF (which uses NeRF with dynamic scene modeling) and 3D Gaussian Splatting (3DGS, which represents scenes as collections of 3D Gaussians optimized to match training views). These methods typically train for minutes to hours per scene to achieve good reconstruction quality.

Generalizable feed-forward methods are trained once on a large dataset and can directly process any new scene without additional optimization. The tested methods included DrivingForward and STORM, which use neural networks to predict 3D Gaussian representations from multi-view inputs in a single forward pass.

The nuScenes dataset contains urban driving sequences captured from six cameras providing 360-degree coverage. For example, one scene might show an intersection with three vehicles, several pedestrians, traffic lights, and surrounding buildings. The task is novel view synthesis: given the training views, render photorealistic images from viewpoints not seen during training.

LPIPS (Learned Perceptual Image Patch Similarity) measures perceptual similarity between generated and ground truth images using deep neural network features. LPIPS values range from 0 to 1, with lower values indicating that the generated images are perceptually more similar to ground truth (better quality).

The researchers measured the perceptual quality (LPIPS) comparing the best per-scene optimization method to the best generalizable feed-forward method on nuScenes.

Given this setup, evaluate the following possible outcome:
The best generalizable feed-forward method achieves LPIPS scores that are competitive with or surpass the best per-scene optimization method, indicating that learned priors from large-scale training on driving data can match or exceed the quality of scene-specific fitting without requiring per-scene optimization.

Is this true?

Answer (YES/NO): YES